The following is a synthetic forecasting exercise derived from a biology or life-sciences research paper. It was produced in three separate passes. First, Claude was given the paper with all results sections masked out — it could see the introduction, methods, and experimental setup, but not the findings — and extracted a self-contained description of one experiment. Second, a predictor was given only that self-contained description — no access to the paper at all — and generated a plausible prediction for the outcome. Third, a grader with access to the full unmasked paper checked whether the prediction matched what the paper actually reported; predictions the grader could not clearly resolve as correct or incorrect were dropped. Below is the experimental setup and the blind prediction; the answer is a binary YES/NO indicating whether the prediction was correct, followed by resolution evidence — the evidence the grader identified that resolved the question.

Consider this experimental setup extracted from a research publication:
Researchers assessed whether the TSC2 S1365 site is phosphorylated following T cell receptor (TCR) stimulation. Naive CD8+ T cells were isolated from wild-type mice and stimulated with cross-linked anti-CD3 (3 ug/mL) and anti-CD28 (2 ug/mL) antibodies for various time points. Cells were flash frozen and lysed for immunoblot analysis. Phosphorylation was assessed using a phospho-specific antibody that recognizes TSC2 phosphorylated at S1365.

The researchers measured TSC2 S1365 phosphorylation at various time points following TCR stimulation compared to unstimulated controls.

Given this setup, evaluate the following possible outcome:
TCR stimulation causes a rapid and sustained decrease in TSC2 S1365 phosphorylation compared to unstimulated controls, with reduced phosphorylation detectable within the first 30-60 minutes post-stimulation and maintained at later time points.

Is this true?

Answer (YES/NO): NO